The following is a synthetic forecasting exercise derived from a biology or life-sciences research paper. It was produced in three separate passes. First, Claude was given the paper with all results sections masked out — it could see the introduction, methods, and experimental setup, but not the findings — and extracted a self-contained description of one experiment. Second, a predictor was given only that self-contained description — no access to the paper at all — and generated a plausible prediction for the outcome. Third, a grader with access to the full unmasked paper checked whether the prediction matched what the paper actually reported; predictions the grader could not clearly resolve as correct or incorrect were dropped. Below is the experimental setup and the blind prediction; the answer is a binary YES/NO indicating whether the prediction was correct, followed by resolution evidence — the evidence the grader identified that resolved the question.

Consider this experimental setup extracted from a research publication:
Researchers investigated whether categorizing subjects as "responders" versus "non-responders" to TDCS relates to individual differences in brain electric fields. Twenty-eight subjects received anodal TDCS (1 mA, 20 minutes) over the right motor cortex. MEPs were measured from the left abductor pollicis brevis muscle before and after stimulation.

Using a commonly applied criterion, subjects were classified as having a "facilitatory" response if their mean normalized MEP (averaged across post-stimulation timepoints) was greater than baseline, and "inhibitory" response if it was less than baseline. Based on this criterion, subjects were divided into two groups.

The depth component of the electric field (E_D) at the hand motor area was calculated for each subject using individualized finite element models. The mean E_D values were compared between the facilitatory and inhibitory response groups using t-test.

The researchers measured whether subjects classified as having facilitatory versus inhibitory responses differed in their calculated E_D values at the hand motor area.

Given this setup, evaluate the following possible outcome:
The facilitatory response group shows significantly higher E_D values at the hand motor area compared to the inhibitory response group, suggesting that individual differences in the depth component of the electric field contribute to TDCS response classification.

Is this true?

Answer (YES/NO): NO